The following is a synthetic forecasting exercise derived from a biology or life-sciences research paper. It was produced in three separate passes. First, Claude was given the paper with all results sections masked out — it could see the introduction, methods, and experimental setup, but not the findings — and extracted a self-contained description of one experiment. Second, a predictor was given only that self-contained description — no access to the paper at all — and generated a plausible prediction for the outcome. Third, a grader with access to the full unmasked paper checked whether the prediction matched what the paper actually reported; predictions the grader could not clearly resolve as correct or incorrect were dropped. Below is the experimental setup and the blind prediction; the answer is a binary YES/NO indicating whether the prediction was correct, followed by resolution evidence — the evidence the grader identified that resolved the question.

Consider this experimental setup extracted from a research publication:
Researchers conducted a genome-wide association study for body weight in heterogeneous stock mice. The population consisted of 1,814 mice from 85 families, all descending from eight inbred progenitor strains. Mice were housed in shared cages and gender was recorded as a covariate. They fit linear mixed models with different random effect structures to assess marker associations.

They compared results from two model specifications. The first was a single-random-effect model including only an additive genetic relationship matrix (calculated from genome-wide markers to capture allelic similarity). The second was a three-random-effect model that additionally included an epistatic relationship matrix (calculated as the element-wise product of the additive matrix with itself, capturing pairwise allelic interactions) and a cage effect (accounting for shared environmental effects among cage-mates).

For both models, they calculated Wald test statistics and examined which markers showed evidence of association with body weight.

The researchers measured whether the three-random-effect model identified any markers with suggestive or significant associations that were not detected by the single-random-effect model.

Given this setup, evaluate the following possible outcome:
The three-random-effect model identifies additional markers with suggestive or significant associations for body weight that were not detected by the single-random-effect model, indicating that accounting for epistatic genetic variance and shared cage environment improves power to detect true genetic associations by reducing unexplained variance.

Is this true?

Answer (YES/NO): YES